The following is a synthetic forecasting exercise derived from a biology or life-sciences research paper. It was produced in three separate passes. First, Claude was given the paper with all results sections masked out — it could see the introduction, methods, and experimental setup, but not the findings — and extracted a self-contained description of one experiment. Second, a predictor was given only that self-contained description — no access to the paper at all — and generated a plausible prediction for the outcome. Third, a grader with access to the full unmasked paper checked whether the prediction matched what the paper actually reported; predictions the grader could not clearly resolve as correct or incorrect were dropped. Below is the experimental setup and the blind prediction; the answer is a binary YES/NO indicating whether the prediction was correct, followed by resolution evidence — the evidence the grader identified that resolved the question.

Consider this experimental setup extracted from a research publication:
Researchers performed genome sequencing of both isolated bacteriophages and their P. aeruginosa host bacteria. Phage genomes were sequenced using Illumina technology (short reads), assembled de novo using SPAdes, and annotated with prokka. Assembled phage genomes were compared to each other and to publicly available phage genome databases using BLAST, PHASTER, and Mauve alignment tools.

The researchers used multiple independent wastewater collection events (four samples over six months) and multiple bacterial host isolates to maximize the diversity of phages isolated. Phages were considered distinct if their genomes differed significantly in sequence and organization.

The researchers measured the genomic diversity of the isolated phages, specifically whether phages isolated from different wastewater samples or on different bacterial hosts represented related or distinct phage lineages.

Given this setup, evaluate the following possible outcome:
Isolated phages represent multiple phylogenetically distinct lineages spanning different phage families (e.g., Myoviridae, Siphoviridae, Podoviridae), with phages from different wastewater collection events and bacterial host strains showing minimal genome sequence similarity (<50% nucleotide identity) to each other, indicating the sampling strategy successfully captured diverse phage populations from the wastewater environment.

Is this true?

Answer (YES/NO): NO